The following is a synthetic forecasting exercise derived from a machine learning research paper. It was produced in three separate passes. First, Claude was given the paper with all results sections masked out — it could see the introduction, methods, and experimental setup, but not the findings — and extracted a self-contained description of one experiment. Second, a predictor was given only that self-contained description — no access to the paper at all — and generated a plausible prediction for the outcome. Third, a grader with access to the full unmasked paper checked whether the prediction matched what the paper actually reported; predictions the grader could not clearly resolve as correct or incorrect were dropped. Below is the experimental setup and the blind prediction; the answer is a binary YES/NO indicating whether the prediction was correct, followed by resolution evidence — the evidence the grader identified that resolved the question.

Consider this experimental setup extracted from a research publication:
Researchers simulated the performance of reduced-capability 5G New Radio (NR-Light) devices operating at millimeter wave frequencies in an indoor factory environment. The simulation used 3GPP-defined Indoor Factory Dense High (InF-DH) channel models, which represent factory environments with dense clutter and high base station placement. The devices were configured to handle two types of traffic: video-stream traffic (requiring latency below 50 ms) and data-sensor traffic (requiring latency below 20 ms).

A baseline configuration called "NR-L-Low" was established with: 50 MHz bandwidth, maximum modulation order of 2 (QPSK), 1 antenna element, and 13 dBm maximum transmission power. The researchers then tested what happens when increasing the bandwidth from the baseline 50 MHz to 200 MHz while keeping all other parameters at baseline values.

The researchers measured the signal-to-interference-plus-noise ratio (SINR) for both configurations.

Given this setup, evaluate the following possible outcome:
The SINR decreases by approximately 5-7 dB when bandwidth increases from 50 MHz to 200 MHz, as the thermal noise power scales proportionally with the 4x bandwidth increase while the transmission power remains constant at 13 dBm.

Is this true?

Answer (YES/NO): YES